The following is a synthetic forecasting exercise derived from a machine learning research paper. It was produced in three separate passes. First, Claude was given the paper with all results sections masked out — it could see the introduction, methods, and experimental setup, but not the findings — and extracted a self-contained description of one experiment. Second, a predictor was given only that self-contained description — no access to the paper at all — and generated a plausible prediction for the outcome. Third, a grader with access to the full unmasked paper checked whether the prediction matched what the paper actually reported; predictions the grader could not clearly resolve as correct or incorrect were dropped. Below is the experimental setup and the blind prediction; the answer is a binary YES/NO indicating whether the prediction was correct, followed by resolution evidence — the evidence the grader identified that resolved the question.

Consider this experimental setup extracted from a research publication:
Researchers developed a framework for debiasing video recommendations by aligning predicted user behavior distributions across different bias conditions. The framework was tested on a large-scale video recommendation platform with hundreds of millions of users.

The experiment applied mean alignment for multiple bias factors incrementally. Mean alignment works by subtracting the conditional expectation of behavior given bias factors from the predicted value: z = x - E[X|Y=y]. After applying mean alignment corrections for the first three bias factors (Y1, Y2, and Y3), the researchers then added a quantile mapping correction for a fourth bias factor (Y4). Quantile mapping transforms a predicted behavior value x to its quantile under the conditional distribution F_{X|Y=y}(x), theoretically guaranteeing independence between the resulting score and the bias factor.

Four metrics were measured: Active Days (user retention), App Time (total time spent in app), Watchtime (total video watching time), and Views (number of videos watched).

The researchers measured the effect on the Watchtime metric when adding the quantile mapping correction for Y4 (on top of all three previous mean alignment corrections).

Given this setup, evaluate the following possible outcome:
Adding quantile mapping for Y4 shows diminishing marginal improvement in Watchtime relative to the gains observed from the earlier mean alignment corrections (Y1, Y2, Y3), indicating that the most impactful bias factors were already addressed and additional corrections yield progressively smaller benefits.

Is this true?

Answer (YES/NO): NO